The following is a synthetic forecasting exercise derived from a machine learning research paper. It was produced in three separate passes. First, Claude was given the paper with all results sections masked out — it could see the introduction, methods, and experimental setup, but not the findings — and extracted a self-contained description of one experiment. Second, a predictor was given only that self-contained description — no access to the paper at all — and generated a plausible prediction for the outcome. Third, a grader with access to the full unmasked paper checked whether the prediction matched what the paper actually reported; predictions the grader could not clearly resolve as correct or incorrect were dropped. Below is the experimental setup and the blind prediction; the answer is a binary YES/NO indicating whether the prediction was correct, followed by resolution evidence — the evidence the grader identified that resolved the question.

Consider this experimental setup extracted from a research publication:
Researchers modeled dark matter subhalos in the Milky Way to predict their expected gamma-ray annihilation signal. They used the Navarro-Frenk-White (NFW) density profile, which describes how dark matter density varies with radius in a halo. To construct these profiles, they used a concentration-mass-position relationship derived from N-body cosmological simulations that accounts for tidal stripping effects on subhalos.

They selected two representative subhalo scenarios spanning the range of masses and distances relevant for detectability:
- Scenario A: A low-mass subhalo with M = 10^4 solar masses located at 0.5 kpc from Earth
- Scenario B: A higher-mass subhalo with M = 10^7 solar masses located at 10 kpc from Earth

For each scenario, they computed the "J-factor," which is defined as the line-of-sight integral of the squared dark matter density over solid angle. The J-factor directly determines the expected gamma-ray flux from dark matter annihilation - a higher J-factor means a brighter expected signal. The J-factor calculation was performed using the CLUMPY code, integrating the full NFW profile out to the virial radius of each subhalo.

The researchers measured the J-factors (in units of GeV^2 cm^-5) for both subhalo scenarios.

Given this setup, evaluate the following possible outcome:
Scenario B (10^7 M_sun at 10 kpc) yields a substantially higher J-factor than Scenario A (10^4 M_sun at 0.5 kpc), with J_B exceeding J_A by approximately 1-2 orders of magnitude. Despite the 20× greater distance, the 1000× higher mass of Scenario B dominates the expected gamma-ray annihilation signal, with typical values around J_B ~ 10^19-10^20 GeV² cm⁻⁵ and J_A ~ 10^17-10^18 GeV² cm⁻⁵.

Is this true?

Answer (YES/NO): NO